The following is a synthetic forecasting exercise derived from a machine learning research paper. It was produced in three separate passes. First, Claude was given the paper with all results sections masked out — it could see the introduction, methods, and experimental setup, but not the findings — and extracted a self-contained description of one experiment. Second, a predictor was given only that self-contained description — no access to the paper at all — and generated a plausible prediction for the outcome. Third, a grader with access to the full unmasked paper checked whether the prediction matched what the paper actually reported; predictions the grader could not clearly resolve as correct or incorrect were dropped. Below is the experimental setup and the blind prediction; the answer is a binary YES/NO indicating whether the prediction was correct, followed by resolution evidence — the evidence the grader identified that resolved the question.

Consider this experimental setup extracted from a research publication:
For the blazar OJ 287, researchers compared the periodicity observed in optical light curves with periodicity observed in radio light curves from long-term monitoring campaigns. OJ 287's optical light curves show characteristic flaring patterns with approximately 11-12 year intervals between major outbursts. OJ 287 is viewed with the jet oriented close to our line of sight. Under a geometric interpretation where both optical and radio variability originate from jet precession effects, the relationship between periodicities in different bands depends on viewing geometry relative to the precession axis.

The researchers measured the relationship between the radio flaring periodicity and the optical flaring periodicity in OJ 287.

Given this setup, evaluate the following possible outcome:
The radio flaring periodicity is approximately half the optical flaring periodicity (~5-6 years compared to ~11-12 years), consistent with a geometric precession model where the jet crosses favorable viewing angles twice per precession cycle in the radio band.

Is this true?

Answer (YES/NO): NO